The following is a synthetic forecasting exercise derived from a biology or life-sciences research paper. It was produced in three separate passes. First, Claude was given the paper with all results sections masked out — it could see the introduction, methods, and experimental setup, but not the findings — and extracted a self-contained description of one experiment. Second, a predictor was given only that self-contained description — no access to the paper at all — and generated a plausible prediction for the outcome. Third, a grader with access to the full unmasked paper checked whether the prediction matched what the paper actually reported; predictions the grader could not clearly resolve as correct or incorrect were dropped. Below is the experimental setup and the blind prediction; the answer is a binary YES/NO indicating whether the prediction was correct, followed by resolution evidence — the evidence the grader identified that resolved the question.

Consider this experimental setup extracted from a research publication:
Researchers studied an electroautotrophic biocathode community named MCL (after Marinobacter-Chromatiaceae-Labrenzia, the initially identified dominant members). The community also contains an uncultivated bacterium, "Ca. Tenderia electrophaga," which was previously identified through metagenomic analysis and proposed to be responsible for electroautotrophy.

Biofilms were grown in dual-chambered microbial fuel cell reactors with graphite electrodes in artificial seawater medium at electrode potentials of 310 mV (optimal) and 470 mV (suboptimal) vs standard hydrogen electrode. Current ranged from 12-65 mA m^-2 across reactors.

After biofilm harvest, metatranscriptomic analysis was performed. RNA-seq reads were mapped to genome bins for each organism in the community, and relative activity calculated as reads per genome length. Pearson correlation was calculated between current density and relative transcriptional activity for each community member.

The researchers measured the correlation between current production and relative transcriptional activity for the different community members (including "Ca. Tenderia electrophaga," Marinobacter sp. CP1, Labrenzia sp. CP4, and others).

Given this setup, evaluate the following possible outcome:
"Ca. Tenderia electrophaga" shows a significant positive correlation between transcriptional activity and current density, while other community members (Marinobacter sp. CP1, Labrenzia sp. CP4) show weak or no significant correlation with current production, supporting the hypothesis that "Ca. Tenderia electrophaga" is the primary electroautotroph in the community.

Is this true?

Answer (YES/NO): YES